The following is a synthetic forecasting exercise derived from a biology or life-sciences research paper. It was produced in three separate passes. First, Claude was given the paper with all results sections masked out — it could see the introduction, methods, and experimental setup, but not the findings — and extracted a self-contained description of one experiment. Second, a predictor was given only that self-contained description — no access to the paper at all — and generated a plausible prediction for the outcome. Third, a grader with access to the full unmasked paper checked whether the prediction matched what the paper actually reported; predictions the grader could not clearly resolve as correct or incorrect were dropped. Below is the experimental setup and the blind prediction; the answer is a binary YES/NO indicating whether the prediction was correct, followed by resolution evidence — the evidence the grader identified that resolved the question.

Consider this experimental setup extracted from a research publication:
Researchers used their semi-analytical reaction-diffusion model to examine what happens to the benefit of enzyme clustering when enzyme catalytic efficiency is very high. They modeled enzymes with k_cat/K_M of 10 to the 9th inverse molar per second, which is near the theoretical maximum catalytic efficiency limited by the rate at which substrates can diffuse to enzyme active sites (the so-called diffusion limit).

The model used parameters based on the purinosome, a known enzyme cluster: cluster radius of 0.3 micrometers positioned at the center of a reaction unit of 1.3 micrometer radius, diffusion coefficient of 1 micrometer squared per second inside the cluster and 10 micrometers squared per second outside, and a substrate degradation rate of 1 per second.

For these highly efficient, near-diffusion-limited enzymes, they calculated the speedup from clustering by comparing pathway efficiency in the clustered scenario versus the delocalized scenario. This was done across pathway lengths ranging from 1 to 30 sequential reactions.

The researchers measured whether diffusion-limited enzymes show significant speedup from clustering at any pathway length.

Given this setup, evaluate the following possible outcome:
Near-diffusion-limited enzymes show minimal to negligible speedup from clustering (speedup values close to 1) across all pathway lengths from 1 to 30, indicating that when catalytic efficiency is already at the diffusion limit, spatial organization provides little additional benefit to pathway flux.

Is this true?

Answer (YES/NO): YES